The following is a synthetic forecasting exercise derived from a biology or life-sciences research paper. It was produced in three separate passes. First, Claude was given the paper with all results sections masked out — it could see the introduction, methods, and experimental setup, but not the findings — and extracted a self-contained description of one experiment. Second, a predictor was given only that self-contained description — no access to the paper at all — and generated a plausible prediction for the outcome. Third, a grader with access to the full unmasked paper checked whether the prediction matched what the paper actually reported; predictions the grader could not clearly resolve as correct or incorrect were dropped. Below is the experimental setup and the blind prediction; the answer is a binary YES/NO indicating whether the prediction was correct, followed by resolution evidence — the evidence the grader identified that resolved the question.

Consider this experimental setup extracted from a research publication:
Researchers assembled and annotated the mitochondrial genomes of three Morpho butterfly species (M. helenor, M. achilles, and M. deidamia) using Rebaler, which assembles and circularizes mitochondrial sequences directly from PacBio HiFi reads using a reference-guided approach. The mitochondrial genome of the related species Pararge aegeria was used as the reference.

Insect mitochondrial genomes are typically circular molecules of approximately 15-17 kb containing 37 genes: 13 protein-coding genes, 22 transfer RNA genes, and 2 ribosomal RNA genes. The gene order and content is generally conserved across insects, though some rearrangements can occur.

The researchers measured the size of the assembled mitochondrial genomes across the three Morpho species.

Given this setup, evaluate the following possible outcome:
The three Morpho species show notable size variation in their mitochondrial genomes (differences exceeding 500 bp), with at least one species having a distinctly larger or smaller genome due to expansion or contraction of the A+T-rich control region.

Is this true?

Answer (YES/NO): NO